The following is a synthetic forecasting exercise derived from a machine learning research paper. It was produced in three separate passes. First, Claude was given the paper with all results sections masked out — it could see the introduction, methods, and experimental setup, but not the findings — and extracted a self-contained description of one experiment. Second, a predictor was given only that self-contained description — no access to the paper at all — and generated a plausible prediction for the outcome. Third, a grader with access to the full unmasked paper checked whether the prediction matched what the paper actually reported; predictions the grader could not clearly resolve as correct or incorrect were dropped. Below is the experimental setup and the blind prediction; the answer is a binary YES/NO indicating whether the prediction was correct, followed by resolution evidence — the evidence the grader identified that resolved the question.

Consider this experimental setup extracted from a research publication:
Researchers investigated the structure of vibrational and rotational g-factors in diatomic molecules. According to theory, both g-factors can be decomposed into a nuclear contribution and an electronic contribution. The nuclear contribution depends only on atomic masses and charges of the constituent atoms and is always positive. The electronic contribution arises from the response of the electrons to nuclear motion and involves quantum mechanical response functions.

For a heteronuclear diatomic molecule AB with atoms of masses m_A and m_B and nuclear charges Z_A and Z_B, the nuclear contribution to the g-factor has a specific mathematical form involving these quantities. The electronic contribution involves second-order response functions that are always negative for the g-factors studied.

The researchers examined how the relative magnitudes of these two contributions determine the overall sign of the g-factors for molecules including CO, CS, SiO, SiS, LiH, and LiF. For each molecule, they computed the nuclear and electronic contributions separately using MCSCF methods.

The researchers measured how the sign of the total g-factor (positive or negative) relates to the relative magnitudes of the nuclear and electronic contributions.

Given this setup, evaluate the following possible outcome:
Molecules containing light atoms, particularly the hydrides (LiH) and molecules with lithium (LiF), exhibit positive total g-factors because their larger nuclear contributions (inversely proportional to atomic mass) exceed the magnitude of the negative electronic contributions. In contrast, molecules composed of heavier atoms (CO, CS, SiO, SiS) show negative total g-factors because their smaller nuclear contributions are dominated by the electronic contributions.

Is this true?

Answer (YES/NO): NO